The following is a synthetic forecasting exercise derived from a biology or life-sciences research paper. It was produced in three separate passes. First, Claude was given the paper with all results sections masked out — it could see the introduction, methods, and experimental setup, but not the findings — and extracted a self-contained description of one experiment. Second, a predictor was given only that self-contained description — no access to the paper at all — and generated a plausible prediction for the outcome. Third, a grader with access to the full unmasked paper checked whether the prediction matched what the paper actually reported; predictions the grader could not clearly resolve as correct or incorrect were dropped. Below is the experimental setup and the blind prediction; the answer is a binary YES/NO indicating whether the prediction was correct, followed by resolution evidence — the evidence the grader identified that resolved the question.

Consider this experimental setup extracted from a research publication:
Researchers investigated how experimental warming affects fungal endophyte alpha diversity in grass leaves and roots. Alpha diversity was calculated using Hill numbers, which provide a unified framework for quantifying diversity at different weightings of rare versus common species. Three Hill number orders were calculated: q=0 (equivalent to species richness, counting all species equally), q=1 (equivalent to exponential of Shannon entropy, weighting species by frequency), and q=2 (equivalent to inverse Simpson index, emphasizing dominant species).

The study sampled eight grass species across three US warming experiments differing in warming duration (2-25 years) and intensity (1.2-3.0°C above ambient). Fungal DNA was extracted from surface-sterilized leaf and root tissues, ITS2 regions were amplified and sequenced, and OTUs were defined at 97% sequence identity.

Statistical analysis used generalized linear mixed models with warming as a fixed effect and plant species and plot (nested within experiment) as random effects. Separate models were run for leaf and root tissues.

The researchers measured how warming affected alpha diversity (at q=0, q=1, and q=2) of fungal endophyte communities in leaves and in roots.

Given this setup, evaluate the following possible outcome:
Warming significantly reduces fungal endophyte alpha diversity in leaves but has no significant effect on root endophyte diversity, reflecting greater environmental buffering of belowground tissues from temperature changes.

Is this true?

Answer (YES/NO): YES